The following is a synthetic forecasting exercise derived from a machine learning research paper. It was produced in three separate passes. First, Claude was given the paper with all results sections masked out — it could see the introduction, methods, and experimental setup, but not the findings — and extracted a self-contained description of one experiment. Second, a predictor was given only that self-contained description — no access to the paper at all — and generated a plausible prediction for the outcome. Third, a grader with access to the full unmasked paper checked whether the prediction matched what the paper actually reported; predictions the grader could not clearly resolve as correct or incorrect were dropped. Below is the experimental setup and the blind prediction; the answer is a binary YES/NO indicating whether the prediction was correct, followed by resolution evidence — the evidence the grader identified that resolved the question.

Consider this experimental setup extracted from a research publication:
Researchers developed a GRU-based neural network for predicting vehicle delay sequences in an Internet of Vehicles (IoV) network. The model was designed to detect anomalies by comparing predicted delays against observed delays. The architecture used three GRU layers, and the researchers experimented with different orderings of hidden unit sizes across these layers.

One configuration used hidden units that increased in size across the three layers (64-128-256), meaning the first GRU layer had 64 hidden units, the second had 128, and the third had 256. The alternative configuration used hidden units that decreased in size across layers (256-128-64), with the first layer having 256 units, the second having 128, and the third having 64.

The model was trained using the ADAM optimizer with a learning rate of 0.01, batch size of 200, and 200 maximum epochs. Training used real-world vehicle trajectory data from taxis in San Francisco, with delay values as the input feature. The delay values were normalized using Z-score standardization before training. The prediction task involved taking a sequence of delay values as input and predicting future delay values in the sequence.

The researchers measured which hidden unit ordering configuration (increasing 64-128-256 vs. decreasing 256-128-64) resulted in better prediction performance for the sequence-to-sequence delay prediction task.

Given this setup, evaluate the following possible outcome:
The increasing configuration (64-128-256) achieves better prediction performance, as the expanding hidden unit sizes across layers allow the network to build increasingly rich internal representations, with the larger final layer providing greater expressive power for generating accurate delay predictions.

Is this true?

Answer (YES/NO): YES